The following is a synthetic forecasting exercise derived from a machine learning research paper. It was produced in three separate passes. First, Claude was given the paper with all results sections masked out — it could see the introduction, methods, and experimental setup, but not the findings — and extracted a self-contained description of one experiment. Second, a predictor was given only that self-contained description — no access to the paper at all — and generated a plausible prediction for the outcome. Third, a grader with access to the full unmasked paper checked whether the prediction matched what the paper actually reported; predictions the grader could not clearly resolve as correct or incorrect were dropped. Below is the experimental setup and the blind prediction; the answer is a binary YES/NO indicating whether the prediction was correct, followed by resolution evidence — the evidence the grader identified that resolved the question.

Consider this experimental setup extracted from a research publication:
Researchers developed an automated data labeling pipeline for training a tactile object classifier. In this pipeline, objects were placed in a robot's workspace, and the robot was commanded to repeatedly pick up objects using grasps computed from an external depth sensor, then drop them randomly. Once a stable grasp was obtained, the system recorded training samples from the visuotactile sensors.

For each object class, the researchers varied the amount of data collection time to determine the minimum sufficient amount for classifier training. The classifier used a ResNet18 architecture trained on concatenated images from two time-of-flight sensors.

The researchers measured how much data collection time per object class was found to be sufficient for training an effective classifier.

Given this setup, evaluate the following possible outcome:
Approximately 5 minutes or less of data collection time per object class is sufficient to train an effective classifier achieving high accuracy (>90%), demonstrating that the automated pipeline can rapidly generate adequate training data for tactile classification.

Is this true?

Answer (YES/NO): YES